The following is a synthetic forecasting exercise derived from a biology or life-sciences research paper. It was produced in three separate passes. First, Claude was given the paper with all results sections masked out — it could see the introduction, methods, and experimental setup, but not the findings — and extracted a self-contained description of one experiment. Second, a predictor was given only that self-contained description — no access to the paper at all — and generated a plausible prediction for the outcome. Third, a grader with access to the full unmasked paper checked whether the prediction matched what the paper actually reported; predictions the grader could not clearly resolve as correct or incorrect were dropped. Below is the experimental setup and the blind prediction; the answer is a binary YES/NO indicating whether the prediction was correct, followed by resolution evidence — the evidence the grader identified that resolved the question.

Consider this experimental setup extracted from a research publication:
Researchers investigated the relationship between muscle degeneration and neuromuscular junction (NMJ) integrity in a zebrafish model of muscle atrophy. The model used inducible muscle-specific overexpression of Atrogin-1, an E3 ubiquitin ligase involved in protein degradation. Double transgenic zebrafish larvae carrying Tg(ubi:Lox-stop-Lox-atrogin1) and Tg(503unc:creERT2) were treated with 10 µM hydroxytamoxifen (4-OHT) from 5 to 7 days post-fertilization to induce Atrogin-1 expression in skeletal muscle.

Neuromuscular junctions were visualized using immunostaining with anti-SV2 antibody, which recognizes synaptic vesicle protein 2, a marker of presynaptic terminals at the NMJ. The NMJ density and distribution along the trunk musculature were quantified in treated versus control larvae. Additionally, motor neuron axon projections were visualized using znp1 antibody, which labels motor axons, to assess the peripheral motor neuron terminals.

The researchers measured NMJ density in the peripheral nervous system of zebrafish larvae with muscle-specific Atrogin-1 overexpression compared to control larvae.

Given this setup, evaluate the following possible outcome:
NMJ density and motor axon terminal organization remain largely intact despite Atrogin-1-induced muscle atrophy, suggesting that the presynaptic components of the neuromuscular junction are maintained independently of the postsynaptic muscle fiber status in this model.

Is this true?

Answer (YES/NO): NO